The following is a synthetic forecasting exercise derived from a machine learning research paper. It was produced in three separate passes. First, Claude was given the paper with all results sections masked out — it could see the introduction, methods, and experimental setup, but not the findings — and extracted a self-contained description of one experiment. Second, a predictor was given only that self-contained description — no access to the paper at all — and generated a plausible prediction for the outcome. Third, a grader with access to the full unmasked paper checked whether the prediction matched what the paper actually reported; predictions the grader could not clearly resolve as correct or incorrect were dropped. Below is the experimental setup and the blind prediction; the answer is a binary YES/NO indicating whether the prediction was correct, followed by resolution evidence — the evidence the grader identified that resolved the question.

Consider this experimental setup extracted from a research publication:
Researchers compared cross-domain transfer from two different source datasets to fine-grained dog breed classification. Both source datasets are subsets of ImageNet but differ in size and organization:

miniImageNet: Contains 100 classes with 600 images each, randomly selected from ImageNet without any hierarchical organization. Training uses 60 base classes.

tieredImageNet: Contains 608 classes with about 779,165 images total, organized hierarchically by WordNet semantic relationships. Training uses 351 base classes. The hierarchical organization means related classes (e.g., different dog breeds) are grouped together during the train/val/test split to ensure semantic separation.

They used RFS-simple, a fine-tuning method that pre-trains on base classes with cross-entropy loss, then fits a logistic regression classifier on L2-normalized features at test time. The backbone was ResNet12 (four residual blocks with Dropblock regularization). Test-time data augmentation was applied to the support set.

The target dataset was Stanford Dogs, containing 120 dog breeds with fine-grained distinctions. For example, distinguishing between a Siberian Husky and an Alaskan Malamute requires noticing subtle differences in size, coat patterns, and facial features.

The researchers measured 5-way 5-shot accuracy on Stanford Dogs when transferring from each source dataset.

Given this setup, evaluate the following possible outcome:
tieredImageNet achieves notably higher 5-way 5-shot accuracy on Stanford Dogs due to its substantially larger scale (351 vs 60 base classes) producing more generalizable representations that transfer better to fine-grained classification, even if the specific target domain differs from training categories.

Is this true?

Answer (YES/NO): YES